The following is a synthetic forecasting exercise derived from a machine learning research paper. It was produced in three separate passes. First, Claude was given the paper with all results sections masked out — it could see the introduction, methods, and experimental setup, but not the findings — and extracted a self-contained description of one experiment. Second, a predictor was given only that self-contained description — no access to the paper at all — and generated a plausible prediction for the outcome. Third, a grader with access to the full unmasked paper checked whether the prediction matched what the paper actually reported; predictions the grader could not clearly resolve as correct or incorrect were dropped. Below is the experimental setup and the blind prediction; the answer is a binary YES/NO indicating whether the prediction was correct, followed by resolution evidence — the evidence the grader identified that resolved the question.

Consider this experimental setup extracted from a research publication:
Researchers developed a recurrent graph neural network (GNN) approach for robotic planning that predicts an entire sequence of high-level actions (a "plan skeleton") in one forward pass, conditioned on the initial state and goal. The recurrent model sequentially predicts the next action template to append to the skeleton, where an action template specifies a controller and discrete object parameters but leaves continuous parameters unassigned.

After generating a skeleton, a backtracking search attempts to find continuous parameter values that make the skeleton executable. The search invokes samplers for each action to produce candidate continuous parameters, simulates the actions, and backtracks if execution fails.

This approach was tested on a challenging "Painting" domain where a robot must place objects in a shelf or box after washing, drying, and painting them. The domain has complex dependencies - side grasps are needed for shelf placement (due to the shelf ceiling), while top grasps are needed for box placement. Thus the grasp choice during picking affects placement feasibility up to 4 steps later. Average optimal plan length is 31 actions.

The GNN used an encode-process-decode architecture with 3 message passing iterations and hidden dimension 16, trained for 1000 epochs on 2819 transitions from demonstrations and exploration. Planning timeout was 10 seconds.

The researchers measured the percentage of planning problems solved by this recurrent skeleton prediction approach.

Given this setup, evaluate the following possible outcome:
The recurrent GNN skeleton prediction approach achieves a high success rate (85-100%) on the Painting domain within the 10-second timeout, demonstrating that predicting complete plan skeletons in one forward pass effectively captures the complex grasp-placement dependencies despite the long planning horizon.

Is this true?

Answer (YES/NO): NO